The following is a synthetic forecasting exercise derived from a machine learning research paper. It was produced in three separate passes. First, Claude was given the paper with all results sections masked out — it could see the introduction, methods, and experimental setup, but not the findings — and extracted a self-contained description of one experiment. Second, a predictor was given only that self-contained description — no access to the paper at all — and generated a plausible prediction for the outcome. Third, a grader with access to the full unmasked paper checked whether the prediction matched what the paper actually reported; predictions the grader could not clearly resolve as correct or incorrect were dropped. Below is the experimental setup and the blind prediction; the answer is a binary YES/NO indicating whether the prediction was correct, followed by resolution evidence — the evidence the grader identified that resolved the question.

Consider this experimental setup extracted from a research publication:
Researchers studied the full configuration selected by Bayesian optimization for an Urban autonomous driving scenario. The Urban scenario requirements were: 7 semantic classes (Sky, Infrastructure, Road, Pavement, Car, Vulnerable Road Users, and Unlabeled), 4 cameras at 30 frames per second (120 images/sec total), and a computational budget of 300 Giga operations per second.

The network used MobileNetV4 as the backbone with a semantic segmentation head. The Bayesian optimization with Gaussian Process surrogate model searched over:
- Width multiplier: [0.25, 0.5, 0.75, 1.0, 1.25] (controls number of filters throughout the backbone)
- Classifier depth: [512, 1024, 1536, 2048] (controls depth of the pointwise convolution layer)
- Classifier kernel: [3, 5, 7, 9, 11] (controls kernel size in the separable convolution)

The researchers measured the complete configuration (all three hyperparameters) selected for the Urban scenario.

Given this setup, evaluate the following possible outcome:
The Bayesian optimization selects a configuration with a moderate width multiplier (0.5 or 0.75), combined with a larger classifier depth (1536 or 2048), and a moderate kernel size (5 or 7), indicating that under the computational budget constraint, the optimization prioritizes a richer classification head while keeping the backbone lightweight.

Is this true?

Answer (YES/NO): NO